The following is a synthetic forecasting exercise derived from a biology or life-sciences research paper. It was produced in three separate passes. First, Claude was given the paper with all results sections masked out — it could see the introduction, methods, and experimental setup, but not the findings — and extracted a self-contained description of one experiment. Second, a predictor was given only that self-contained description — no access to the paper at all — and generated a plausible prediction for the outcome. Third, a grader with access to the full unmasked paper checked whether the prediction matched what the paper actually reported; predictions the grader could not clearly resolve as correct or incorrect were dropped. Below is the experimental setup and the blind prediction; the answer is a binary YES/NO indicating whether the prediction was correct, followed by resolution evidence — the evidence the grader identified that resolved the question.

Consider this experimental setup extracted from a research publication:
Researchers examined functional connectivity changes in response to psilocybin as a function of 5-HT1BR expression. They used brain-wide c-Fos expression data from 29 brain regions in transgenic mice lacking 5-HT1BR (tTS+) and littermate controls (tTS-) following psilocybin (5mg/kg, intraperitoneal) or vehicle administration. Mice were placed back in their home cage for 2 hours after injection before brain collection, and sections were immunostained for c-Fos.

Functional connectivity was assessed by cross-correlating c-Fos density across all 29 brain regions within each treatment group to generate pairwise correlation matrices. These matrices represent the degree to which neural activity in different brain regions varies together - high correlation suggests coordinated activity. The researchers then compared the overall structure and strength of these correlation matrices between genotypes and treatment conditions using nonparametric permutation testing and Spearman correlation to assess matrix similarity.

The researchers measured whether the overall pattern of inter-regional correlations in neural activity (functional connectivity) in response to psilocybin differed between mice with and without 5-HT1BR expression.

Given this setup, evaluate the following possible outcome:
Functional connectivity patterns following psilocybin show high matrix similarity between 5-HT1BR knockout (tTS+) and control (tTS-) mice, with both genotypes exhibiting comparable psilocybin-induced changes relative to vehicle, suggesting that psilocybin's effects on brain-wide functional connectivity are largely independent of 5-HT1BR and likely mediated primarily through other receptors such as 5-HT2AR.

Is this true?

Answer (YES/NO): NO